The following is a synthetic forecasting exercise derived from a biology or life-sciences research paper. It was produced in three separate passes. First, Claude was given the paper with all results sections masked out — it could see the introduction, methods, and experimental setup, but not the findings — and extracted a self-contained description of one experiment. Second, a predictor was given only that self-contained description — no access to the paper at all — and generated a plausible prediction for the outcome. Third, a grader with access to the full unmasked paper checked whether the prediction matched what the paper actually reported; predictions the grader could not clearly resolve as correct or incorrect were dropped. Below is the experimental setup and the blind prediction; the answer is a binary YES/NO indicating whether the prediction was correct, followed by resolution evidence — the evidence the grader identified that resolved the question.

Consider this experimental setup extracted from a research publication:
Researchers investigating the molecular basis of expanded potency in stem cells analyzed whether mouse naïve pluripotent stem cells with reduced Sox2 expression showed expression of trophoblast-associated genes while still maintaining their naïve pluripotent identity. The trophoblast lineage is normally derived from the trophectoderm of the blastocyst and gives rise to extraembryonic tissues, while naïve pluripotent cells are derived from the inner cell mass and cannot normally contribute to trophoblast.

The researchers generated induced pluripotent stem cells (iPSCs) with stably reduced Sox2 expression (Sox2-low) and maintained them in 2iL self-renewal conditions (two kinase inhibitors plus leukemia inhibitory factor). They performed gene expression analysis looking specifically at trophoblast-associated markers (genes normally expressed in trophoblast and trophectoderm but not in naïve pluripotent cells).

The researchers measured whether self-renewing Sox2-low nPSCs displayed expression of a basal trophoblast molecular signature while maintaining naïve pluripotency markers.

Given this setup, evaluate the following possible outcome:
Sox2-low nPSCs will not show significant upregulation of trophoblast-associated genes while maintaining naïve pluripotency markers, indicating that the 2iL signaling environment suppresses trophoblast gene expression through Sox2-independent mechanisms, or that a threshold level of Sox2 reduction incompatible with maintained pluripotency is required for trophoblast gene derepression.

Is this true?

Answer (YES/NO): NO